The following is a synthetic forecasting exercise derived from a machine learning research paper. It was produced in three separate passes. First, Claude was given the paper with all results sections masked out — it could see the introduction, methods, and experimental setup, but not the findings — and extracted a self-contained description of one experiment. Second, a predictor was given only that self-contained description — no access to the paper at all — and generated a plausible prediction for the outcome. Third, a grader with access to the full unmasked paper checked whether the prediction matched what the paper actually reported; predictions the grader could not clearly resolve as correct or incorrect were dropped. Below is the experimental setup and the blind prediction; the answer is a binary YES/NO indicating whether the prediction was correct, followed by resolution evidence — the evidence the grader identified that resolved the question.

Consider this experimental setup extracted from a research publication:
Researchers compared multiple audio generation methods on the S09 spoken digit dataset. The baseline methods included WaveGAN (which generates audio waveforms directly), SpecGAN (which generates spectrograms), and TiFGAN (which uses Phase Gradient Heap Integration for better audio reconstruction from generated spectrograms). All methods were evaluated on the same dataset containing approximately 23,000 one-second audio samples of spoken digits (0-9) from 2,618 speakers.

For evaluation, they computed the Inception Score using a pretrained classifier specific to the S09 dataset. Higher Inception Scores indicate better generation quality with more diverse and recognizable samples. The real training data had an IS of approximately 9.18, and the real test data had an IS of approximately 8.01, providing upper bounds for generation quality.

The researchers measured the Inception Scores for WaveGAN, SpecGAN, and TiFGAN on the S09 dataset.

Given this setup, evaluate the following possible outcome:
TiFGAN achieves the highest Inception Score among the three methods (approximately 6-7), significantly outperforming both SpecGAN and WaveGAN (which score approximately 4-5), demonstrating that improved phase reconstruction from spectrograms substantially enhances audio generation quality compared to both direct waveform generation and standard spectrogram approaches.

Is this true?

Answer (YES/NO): NO